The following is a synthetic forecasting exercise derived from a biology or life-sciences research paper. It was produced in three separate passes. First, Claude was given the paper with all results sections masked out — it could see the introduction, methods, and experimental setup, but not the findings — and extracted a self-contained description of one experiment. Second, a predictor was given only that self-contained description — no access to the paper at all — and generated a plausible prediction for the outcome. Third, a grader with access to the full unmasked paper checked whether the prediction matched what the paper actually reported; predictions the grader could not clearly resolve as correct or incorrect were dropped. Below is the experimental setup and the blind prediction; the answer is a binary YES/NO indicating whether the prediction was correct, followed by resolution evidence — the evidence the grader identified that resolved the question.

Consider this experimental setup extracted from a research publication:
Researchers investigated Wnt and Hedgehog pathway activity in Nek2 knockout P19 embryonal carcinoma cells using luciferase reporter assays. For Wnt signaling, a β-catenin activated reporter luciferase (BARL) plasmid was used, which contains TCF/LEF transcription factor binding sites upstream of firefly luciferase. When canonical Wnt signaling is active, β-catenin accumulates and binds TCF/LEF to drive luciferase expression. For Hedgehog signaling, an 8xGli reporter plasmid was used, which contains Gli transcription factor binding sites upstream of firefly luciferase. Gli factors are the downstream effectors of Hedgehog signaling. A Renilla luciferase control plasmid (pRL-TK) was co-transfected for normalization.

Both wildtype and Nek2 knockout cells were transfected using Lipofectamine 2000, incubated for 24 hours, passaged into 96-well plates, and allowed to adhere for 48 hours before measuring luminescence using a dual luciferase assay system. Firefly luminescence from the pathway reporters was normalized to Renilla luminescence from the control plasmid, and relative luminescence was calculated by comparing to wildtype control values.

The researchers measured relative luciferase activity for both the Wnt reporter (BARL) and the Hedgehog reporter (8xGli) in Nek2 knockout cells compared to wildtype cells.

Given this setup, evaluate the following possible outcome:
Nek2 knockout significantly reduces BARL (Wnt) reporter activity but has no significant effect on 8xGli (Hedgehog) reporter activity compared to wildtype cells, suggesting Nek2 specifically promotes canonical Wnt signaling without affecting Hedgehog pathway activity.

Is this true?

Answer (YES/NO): NO